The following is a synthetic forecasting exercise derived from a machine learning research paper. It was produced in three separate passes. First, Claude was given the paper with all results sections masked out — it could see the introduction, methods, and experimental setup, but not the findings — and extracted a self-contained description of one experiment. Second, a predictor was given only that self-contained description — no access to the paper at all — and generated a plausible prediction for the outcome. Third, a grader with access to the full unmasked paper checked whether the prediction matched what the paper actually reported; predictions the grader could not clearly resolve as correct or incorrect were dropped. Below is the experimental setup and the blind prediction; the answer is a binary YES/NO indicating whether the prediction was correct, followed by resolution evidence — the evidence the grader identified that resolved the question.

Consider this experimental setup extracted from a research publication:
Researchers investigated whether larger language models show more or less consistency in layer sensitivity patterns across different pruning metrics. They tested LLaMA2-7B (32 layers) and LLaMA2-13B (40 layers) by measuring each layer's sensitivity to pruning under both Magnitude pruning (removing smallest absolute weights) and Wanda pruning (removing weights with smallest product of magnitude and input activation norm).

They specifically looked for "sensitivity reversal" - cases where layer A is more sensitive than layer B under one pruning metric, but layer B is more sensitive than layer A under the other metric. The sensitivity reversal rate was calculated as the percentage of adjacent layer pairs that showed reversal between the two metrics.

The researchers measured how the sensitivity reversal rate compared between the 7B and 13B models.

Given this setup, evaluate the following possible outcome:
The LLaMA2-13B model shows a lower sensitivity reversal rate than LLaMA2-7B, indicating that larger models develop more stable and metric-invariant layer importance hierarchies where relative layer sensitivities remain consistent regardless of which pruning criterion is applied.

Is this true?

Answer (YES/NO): YES